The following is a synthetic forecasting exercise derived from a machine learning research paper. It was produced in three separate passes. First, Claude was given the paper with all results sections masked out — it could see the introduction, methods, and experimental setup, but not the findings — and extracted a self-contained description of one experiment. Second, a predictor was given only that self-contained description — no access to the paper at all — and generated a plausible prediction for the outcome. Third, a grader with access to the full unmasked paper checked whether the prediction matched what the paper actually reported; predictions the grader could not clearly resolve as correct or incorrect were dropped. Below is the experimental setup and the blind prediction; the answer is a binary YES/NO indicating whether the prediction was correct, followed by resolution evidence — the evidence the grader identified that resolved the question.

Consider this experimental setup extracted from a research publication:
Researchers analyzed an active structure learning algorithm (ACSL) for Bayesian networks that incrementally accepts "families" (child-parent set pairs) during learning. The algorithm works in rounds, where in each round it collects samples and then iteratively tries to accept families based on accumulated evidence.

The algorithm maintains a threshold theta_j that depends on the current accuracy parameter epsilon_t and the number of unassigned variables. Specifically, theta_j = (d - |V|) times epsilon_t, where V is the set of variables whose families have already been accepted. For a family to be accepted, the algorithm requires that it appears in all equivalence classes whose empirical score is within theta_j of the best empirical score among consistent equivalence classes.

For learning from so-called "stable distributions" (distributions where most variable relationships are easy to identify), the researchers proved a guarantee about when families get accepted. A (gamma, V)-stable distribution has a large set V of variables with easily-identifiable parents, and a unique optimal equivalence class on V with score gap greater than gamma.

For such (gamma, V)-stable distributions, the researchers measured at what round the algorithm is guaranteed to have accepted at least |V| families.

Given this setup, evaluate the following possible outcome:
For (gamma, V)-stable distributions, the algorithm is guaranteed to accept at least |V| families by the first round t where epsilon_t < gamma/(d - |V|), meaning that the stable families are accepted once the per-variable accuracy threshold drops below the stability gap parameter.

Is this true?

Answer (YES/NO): NO